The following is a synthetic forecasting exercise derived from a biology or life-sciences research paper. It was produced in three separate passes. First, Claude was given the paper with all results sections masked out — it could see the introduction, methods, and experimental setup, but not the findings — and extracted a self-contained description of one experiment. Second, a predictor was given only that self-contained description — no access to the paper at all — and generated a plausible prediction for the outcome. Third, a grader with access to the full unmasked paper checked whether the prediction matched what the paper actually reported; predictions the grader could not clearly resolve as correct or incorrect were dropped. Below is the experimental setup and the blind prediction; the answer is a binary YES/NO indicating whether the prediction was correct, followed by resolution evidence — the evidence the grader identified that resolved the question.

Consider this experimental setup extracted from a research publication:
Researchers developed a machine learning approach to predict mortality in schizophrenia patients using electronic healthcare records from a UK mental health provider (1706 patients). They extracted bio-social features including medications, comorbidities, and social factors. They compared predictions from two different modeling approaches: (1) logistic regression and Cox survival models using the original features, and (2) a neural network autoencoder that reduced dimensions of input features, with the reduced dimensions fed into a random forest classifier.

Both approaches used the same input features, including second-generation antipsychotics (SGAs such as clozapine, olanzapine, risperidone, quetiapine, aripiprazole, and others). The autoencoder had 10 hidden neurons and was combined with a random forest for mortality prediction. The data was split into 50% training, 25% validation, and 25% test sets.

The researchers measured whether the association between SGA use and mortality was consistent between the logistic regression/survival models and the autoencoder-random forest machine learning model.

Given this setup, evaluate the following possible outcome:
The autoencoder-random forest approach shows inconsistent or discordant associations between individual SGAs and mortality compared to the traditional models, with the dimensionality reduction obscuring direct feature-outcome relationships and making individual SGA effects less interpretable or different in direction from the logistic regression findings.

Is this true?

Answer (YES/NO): YES